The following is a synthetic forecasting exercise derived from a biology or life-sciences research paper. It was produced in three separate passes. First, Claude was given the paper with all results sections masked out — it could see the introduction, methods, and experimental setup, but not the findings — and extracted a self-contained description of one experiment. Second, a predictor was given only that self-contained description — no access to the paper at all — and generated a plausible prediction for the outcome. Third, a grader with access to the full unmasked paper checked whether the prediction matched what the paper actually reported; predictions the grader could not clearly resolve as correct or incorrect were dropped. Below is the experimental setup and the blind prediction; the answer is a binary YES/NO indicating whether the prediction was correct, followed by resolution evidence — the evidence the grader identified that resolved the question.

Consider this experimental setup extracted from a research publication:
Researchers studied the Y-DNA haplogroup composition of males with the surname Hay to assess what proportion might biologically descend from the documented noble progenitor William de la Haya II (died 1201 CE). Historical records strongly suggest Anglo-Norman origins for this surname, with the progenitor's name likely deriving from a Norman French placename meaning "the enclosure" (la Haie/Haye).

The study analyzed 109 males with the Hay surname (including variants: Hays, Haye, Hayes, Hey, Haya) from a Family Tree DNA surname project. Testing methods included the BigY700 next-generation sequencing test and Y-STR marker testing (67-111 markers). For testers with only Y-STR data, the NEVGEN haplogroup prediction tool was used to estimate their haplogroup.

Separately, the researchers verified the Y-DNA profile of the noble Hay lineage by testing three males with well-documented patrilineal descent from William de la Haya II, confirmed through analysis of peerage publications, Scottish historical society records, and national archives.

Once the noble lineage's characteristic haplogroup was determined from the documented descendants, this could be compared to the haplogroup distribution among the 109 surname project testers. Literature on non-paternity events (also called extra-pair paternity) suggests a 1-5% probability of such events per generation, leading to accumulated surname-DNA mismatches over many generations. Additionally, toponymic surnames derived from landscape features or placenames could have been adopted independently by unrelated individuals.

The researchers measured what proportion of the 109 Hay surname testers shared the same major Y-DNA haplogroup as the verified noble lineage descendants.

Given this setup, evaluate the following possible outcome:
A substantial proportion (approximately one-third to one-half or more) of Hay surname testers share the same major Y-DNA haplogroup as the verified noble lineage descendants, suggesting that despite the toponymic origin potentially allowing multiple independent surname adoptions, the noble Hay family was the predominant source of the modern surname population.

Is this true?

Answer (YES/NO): NO